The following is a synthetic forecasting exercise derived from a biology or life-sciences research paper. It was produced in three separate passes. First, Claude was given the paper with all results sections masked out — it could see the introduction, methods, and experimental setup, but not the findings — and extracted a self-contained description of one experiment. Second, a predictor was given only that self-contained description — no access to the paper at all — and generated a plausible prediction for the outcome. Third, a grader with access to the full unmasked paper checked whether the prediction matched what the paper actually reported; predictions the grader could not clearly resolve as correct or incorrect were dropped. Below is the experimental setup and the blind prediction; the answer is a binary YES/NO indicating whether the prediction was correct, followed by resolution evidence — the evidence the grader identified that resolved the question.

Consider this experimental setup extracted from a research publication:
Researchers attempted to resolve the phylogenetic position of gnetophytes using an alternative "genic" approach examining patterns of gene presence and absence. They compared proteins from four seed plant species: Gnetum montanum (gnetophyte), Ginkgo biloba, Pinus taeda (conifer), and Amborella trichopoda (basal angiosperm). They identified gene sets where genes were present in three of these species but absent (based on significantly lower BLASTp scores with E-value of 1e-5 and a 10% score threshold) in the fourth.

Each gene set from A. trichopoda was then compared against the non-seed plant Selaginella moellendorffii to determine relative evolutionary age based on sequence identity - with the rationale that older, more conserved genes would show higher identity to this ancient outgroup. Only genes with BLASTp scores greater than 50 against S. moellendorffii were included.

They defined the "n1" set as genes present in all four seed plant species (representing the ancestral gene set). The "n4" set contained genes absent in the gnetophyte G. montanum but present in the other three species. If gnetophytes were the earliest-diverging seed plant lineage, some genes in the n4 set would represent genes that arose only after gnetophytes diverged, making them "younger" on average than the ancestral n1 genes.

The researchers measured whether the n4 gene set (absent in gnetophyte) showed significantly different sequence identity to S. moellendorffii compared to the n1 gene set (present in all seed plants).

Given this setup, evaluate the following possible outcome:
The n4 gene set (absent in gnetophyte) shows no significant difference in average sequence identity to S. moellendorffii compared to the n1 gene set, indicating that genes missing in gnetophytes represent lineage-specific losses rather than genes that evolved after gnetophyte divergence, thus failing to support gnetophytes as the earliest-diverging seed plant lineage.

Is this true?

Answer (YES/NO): NO